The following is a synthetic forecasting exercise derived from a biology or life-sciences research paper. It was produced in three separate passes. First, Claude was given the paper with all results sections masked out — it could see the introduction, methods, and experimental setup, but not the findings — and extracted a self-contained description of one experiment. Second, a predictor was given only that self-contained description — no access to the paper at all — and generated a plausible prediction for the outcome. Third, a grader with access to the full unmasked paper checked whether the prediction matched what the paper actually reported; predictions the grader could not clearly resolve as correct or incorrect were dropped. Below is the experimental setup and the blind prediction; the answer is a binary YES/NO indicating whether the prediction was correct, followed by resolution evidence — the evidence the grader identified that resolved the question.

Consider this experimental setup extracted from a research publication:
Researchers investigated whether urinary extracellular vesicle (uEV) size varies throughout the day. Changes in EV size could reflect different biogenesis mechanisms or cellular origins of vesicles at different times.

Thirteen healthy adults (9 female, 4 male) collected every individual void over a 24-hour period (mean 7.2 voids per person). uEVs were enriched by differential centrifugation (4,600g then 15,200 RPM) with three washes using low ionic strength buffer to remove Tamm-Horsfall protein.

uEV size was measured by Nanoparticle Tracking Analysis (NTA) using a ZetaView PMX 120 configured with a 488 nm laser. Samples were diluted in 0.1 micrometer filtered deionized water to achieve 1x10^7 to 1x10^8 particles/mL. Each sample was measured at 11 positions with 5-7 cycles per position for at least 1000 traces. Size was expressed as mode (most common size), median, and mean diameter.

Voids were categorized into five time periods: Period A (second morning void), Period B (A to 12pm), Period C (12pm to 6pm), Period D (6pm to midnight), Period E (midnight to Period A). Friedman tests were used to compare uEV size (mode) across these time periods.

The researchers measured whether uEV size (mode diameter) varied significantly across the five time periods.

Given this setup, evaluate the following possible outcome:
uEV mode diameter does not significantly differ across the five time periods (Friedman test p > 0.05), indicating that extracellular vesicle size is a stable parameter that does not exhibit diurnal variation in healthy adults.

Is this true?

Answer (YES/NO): NO